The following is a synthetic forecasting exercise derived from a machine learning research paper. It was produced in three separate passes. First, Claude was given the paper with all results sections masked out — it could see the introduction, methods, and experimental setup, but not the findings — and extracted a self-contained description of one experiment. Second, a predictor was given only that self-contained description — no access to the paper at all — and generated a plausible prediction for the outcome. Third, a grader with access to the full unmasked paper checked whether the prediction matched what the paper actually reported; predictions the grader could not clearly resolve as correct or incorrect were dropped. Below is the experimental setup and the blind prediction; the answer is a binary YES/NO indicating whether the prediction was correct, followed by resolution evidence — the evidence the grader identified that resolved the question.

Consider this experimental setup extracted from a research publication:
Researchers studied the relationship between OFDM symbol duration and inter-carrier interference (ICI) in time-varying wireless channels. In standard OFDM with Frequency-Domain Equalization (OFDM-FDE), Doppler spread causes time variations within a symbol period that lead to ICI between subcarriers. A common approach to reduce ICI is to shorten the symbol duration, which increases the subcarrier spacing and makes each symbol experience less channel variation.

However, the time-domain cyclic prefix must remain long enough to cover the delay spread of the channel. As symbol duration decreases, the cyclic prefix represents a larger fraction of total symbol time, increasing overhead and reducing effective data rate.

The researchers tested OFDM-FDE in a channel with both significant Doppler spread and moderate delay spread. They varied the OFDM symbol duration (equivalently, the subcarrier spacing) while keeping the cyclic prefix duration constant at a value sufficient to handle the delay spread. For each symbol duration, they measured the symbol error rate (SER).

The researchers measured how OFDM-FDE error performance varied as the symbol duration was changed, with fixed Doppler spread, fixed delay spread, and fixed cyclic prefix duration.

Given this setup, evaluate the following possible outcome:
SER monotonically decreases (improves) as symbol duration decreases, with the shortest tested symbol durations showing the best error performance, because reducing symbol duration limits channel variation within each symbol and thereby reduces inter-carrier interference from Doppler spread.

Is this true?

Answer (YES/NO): YES